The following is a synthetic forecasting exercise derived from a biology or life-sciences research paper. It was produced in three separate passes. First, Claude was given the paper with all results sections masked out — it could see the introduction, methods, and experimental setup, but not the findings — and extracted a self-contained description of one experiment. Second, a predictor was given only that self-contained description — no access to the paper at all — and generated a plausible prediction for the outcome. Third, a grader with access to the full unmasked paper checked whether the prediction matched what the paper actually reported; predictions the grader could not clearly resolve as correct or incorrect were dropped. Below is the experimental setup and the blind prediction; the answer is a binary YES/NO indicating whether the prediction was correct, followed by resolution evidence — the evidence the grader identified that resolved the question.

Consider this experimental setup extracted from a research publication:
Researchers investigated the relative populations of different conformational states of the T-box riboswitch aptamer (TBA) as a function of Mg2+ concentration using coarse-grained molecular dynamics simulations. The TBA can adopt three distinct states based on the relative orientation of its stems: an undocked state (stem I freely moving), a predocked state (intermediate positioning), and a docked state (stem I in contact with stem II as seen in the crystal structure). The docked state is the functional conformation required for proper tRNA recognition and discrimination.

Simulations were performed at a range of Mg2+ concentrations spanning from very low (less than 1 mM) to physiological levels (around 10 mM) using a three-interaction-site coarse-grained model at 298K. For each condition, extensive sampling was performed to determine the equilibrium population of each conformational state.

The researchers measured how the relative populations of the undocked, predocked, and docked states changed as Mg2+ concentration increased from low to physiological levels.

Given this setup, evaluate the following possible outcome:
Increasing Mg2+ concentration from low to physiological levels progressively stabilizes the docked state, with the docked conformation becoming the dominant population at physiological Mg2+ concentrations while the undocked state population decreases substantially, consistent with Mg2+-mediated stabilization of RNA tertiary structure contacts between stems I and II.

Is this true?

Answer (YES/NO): NO